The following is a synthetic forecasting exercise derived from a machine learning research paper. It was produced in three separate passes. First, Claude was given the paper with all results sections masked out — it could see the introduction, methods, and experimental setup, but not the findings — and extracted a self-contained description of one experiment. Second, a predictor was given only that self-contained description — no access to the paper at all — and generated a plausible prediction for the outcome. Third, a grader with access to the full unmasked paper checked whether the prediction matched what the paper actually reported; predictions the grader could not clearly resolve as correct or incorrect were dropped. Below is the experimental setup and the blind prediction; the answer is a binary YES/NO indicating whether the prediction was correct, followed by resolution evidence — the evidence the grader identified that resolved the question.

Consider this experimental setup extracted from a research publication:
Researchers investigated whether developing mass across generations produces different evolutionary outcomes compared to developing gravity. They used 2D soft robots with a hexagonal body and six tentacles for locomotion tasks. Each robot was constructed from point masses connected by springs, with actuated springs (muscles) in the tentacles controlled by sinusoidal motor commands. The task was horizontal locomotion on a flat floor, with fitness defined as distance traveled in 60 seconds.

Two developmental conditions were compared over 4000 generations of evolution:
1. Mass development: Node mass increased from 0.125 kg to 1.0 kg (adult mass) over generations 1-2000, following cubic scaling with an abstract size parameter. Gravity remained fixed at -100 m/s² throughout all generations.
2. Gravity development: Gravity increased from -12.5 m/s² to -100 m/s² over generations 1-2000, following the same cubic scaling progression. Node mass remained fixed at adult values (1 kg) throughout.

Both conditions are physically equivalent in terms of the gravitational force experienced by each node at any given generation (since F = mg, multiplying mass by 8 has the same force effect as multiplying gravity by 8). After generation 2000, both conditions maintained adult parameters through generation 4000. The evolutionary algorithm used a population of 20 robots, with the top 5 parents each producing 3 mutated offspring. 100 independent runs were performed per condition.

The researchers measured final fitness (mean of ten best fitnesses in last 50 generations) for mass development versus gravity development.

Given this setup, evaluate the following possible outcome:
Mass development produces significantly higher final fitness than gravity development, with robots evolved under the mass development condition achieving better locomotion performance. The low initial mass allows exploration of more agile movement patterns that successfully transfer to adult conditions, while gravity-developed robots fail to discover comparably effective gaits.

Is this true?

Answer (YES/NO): NO